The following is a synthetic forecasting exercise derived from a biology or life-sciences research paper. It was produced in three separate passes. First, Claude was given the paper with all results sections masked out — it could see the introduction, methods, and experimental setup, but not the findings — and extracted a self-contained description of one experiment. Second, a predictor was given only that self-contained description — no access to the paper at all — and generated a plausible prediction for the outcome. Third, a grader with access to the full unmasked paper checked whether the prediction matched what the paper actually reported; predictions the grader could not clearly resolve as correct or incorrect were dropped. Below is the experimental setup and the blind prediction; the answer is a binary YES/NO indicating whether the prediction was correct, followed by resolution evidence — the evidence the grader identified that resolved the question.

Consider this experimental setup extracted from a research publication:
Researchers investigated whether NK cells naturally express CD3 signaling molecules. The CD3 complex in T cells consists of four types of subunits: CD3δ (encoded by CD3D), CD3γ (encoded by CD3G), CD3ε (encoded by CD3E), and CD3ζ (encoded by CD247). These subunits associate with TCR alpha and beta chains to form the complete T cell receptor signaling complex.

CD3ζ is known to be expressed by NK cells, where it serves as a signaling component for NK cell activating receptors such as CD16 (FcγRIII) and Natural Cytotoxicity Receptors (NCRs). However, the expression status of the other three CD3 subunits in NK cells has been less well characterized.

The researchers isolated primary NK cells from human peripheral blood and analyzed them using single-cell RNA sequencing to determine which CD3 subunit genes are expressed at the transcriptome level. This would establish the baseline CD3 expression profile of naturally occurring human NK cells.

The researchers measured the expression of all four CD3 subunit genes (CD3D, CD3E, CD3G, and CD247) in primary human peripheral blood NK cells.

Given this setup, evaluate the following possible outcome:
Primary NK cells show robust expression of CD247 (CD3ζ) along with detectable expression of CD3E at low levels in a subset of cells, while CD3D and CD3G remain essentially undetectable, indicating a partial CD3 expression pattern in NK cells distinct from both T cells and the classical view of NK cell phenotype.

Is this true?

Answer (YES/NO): YES